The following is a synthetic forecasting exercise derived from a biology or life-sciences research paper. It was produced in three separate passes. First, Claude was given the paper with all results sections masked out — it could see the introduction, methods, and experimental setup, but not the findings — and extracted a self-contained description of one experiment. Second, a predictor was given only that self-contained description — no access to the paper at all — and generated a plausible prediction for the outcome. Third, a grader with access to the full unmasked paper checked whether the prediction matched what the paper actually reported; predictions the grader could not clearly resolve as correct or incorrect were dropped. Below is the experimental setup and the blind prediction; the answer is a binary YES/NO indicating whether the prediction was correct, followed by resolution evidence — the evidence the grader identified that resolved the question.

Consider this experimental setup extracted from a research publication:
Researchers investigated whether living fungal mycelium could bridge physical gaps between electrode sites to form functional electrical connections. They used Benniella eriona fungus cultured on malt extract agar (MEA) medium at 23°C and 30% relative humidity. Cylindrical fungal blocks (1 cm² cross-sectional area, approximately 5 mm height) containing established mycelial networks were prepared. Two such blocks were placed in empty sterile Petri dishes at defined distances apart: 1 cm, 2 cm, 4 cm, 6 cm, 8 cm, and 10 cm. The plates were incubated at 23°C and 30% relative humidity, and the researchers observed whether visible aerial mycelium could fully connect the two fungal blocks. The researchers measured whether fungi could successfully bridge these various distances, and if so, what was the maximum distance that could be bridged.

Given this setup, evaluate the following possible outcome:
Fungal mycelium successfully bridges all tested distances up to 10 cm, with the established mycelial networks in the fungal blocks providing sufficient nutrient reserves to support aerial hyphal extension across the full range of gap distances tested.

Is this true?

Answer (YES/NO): YES